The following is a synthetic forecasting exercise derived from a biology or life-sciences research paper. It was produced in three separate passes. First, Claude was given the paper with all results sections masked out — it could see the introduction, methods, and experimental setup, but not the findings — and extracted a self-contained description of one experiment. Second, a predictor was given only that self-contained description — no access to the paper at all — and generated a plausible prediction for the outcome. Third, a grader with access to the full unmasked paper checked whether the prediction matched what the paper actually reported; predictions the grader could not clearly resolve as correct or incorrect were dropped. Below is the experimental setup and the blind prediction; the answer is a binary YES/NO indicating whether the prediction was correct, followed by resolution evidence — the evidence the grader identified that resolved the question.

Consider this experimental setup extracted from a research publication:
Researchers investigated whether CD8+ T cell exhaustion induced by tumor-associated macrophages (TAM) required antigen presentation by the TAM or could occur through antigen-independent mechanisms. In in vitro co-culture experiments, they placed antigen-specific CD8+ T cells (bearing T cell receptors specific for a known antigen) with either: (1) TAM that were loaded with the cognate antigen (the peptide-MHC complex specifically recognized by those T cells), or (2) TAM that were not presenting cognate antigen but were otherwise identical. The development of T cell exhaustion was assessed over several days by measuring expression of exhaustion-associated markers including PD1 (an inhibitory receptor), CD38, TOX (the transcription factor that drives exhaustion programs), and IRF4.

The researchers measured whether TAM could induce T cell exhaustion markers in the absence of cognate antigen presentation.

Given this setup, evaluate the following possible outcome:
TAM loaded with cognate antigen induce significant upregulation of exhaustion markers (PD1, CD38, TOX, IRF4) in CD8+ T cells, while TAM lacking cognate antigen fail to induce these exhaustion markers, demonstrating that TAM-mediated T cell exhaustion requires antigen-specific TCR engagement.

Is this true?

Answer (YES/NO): YES